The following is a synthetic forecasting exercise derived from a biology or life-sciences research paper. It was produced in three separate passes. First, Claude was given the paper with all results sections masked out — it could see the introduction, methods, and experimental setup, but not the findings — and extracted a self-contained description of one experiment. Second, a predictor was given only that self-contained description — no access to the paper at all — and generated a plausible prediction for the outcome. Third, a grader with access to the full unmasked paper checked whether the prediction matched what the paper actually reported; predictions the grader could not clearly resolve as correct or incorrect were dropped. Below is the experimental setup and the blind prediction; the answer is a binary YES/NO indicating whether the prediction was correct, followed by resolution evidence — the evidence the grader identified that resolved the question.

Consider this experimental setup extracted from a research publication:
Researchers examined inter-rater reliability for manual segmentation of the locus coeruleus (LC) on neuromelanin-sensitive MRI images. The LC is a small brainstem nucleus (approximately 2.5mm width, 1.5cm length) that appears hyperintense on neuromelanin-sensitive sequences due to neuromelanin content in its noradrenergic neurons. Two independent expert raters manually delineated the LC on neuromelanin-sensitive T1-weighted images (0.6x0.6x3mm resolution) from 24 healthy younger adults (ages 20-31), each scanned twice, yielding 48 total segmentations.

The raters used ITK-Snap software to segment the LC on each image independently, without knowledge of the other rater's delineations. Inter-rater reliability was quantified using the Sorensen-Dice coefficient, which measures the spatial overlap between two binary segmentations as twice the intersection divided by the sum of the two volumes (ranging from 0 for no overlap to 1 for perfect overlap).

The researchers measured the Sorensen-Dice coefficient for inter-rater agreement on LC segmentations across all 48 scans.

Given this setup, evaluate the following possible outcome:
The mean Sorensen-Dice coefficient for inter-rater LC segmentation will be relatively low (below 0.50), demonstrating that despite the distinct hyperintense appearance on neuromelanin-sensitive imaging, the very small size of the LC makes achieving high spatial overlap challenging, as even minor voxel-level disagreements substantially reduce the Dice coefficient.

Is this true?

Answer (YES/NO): NO